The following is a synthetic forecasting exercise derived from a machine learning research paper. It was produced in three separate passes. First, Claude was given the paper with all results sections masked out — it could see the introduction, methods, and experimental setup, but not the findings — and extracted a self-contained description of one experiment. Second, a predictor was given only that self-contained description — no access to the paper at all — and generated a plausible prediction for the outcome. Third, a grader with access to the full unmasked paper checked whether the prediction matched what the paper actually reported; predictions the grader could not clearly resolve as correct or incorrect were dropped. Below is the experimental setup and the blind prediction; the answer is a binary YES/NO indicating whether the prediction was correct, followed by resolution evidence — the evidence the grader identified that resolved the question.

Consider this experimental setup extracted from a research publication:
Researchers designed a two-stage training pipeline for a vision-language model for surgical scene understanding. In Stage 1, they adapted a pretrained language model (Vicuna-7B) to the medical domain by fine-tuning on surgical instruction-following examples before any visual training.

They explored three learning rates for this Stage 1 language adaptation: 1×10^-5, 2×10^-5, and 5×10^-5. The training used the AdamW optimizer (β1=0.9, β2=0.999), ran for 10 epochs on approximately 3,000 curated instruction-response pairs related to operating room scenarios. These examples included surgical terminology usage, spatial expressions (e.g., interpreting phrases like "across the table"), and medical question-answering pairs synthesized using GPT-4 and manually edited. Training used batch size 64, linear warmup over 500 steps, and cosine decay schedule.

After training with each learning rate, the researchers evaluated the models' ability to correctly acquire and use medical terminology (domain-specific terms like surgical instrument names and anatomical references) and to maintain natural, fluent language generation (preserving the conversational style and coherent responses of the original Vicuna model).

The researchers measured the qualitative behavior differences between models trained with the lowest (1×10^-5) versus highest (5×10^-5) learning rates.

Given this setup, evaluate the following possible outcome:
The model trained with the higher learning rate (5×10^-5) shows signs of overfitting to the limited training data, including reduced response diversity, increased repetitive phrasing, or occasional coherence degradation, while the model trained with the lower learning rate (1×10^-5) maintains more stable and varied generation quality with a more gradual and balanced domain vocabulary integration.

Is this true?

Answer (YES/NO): NO